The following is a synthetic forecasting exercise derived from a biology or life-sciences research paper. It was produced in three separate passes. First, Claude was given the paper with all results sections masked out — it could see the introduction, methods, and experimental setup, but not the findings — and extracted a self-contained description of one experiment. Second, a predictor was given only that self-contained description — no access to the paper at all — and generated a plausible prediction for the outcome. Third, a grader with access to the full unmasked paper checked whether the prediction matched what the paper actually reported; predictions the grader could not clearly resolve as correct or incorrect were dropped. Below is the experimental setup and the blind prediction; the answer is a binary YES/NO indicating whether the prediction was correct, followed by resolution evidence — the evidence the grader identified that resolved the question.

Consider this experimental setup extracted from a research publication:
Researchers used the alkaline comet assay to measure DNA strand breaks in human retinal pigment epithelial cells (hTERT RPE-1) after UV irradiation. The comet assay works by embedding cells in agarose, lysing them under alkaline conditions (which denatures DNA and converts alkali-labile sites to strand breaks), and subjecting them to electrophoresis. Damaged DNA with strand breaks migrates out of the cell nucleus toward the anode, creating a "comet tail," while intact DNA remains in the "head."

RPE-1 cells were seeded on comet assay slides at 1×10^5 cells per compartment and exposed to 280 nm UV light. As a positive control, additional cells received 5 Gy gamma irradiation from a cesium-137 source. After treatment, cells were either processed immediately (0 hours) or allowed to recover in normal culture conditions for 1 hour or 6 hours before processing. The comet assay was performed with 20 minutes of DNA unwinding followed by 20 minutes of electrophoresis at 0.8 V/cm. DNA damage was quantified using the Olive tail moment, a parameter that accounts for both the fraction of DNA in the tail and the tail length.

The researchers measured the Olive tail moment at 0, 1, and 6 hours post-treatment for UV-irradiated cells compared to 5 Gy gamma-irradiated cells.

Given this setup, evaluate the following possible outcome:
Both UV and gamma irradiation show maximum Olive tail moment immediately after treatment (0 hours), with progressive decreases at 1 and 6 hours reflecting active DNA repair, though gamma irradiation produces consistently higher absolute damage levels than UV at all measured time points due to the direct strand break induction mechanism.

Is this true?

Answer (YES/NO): NO